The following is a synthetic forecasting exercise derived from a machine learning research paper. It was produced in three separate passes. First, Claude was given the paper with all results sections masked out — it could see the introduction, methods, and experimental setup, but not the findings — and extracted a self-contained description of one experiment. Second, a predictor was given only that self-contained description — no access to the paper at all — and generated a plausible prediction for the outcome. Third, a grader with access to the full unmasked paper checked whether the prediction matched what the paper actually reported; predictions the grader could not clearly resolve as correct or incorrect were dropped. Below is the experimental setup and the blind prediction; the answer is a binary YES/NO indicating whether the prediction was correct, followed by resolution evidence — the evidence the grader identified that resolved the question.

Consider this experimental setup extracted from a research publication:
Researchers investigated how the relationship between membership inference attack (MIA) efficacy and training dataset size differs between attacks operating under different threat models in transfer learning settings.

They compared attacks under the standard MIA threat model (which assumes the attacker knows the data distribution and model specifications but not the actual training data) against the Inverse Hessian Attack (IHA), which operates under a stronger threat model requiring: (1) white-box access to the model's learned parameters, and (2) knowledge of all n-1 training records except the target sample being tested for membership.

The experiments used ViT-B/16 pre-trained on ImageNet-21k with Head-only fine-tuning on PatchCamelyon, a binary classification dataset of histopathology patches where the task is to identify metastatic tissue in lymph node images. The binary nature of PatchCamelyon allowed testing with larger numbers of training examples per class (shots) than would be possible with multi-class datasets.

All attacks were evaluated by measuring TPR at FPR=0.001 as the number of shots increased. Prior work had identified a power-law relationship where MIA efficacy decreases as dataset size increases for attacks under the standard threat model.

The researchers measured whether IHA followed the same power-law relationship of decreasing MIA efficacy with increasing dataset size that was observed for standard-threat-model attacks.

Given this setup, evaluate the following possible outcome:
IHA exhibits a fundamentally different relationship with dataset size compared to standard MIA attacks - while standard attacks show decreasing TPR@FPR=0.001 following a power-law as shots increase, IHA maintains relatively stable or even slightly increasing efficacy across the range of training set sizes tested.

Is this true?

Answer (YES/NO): NO